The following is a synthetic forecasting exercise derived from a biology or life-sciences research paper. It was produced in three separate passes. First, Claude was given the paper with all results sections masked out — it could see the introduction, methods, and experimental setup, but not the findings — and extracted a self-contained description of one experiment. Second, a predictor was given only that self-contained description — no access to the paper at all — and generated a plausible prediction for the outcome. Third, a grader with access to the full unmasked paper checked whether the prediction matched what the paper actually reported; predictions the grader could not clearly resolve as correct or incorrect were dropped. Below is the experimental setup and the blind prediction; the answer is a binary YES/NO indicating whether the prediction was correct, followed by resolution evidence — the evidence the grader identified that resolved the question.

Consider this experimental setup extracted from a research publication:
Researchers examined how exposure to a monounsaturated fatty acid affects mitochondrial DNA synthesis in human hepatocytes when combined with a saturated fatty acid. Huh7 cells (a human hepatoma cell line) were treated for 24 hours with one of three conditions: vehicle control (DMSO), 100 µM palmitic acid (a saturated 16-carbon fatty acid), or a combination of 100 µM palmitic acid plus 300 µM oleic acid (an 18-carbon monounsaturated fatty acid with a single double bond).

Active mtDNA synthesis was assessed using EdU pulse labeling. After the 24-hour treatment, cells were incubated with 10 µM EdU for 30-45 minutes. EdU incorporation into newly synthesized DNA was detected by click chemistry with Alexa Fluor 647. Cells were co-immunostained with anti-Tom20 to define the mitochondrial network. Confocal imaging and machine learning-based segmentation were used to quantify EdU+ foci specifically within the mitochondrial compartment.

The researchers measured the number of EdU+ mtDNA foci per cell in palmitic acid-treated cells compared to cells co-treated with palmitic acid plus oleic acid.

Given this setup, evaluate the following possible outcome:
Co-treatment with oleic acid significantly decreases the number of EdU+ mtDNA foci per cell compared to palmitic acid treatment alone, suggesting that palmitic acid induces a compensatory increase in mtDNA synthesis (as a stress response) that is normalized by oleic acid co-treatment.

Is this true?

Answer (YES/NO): NO